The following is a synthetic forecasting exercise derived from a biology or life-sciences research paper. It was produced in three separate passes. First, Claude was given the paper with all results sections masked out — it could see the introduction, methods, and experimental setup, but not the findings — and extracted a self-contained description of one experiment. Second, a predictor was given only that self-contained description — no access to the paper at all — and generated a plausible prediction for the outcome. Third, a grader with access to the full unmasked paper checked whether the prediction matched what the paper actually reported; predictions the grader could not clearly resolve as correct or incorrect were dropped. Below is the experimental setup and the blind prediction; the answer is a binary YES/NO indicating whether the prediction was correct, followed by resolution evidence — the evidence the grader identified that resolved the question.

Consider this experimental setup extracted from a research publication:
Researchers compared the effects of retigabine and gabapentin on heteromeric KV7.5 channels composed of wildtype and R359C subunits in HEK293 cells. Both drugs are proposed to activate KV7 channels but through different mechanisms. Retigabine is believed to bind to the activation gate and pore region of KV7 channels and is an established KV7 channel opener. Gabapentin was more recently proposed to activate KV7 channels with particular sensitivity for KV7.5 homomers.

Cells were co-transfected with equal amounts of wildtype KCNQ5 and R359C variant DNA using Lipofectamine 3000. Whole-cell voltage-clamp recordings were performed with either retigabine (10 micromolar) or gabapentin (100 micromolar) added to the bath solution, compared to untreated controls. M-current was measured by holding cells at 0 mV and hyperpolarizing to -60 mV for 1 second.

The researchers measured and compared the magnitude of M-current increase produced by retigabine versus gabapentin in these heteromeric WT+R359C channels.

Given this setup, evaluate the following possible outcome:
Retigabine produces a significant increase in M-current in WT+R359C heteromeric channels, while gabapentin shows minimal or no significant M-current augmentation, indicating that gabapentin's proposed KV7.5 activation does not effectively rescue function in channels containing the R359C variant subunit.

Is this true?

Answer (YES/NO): NO